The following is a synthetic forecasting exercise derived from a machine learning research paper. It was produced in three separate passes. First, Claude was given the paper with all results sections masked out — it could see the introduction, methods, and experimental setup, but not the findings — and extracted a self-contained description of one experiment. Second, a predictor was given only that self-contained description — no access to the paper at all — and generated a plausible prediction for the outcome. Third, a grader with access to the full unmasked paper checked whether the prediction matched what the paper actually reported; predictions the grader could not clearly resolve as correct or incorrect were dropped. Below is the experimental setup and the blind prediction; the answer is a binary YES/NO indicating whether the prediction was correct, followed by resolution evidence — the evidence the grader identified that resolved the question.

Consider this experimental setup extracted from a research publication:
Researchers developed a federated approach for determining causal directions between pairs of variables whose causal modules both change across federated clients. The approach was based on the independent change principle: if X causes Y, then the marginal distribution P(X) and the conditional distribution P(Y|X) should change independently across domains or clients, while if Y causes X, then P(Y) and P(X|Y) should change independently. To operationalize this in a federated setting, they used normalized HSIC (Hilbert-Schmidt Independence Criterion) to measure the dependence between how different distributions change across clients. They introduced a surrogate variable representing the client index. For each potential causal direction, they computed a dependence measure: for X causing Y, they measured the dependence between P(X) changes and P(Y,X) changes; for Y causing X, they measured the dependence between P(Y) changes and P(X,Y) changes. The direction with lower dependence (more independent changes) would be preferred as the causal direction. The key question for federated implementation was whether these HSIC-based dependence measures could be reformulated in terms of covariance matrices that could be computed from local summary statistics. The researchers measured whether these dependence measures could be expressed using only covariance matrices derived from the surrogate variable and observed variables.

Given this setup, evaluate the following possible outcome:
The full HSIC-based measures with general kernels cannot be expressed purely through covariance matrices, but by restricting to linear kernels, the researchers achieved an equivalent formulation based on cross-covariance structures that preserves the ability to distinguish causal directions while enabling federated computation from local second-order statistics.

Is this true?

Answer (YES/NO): NO